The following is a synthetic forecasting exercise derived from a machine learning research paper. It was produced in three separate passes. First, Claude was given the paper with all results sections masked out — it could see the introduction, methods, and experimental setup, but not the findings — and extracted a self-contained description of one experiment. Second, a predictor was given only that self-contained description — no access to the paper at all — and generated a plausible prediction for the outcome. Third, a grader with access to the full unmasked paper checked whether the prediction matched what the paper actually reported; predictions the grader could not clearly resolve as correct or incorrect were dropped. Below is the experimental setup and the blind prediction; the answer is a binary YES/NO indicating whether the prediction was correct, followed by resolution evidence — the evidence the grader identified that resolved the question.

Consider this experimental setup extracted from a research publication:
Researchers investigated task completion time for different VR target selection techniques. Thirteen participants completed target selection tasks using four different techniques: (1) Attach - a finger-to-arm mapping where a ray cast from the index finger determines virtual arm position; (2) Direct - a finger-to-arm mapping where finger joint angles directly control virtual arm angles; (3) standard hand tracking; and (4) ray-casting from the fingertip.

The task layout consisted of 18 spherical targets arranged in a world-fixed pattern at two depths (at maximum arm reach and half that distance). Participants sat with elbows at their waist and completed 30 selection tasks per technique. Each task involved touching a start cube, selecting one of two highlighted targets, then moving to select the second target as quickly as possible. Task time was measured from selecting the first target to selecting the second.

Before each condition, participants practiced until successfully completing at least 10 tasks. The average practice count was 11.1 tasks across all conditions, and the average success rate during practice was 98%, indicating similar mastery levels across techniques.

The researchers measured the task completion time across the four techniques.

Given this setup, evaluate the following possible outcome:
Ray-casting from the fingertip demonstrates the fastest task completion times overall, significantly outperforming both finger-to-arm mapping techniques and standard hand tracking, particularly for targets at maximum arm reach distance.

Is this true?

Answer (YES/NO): NO